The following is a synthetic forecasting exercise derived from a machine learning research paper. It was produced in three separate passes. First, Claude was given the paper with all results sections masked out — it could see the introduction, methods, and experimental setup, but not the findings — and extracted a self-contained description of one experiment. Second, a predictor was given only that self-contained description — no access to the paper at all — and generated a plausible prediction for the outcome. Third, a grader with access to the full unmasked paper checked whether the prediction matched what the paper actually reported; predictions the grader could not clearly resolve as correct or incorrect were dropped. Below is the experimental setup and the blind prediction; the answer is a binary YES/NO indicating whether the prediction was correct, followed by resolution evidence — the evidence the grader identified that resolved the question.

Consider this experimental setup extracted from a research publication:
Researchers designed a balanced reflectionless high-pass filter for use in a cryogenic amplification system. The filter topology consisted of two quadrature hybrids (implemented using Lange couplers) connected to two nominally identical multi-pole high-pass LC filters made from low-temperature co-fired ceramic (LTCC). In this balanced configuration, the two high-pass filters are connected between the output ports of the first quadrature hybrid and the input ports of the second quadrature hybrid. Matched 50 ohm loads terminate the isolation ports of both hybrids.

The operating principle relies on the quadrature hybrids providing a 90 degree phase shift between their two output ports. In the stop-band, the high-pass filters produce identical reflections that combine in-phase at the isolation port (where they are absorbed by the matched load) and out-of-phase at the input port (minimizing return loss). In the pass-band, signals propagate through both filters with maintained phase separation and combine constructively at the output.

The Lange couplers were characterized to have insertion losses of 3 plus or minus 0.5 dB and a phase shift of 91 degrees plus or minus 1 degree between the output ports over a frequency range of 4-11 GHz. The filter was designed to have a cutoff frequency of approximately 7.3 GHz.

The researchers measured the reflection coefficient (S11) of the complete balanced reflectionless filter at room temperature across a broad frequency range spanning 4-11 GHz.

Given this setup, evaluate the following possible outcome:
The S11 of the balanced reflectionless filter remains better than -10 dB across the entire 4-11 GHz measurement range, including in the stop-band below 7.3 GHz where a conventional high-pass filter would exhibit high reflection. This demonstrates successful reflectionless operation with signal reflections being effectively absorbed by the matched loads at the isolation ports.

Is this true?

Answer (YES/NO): YES